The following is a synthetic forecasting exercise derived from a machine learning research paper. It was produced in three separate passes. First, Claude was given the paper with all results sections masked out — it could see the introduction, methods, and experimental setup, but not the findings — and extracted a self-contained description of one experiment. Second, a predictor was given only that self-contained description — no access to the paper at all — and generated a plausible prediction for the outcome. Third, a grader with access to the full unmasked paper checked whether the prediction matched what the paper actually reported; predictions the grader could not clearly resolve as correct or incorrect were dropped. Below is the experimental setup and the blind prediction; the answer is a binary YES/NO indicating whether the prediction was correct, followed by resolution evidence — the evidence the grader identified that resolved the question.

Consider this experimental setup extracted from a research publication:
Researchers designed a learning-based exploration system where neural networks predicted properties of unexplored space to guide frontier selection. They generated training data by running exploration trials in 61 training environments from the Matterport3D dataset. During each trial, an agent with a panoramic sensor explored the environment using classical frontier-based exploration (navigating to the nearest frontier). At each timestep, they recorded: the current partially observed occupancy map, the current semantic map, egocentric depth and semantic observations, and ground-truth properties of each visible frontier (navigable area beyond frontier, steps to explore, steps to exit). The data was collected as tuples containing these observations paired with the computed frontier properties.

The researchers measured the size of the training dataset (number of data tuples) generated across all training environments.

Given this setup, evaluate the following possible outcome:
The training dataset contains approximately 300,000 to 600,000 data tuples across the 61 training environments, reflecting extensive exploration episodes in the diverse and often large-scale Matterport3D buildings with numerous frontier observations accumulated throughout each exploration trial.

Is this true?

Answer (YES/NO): NO